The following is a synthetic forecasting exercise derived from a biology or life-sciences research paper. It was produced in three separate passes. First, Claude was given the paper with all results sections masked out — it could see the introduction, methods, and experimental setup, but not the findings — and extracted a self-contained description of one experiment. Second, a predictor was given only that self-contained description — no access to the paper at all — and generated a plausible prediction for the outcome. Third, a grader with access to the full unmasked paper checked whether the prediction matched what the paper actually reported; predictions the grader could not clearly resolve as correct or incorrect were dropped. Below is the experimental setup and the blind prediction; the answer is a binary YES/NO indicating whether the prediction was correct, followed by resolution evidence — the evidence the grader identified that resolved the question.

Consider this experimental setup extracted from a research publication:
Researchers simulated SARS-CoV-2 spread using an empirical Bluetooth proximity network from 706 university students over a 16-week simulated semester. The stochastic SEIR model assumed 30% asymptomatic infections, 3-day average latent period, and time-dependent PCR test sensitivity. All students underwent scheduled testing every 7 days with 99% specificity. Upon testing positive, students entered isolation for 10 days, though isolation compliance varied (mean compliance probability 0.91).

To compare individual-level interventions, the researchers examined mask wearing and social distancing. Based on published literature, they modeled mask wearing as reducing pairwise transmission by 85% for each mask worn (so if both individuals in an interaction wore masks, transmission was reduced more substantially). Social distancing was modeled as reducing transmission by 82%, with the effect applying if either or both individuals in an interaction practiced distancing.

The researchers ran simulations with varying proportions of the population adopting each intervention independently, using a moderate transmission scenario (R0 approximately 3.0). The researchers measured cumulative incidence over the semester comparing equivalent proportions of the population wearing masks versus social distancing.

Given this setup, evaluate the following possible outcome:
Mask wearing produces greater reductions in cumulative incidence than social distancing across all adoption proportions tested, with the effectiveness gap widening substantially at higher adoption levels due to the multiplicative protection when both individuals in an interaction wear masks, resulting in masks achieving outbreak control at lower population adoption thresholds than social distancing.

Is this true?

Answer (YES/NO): NO